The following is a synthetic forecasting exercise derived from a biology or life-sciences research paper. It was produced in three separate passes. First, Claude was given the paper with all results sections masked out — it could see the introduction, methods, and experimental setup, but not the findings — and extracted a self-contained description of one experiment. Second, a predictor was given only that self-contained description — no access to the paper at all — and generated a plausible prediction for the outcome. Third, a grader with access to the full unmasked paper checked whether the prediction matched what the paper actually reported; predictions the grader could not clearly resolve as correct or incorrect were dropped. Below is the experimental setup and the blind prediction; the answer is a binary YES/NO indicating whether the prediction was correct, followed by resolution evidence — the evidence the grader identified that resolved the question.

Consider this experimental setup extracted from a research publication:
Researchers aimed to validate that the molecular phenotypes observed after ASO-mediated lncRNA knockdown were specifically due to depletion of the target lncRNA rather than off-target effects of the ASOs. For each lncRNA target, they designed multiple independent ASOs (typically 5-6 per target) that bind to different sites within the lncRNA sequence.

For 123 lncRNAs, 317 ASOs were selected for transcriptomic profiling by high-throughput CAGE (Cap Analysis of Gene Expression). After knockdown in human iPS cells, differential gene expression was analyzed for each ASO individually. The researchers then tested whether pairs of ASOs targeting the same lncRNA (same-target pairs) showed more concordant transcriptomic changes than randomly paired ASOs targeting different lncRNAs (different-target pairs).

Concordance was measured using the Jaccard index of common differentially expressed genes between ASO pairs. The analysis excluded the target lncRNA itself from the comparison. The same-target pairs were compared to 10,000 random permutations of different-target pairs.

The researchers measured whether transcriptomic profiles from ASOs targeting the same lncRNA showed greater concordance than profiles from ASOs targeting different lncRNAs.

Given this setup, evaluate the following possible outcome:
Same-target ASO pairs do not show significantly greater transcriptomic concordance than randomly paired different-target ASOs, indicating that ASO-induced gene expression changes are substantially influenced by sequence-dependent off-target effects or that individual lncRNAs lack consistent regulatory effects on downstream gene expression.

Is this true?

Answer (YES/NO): NO